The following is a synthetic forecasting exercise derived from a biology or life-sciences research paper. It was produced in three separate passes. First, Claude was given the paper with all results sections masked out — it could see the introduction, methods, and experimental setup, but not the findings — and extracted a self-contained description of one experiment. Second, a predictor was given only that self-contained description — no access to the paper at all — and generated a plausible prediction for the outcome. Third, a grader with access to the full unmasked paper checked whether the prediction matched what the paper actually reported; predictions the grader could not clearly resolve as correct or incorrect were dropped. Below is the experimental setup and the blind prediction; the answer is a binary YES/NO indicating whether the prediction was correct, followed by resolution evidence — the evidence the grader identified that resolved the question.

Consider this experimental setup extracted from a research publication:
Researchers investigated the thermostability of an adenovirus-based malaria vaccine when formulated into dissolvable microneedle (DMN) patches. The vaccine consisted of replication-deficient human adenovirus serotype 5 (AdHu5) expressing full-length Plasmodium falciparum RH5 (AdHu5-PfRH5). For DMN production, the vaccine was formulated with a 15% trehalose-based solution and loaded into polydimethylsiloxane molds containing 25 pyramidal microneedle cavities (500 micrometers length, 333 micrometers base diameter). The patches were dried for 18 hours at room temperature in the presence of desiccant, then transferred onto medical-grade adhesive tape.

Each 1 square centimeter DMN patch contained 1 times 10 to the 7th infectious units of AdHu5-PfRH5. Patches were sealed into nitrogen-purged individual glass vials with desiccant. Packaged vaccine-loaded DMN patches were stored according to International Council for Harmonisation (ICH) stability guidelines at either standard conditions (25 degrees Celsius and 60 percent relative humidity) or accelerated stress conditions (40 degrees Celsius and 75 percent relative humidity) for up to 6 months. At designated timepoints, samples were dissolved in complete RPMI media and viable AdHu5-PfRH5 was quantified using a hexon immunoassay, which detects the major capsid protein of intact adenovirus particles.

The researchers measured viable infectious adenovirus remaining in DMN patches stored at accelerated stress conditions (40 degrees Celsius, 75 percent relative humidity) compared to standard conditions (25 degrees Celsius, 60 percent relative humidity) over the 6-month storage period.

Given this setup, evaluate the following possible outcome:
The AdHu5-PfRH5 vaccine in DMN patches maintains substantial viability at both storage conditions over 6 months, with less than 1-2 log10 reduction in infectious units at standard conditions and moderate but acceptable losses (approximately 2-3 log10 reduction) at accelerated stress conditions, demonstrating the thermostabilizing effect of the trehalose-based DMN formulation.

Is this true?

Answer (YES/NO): NO